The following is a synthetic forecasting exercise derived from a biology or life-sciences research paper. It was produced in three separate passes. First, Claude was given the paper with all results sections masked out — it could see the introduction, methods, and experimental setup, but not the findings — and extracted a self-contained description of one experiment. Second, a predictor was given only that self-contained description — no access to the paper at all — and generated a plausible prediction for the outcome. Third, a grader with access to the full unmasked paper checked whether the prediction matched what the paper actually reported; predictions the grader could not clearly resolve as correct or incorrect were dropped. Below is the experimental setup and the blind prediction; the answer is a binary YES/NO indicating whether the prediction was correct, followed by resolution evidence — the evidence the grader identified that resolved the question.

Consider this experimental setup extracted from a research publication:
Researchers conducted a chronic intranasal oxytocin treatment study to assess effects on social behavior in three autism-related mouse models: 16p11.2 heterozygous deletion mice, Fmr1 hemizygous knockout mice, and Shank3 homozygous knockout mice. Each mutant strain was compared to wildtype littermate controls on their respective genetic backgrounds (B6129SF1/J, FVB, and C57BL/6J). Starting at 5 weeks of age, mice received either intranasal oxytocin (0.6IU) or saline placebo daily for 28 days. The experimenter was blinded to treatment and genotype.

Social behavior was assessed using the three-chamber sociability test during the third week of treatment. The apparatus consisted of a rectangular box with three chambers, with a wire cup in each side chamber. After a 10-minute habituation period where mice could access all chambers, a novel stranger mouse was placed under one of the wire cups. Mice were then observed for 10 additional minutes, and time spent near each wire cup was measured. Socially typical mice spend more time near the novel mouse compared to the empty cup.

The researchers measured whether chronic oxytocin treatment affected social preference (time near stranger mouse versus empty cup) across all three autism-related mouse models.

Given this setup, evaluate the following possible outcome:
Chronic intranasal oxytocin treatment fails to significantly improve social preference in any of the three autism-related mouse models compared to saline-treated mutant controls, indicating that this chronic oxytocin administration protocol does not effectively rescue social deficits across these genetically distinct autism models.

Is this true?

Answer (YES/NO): YES